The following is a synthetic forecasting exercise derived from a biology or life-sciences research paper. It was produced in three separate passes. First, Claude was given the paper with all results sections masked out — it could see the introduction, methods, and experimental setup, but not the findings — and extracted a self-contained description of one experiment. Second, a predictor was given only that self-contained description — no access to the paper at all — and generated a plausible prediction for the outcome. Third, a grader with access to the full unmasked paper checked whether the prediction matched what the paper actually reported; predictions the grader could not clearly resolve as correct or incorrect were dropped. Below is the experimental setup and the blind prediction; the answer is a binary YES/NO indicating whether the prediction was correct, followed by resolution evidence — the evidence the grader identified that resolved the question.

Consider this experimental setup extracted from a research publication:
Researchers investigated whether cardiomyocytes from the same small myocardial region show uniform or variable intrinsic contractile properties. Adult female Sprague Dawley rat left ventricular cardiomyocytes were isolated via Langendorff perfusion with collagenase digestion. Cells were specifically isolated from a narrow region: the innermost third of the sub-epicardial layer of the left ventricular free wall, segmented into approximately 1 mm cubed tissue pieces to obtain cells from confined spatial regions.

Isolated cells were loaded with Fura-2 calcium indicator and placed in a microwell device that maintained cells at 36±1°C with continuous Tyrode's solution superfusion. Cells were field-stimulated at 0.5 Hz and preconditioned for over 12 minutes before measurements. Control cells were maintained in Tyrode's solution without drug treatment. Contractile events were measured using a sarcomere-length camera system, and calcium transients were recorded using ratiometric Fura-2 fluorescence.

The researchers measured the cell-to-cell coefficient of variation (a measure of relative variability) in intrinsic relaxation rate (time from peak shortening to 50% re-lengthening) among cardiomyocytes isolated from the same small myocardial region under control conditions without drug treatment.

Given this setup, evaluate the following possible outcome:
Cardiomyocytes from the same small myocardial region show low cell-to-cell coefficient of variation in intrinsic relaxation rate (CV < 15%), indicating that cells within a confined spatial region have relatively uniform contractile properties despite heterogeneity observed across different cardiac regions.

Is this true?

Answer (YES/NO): NO